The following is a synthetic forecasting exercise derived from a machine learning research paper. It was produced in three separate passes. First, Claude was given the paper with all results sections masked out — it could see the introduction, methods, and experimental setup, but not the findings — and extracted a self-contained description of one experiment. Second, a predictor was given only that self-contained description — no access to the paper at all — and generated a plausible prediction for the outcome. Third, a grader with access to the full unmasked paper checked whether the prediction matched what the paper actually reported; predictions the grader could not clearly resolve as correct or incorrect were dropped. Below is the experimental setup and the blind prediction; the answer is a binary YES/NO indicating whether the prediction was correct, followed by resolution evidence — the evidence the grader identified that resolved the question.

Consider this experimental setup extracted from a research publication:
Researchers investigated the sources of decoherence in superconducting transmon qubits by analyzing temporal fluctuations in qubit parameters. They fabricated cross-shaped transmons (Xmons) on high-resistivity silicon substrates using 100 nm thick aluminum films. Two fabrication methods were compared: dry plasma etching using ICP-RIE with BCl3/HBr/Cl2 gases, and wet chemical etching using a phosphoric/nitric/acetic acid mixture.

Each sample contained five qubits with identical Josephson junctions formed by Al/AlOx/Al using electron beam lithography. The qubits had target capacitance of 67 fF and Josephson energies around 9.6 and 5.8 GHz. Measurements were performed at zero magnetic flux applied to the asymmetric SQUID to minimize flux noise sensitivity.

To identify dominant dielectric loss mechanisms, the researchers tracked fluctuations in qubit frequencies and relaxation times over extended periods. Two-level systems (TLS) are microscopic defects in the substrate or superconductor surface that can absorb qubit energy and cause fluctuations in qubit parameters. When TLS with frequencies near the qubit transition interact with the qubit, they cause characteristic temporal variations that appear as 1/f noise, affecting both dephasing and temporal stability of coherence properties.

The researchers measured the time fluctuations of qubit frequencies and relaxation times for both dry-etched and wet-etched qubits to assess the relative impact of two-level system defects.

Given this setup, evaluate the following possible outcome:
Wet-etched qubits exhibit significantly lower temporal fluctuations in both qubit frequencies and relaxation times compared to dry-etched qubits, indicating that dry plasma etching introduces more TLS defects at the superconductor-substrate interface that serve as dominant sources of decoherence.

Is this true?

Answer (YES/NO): NO